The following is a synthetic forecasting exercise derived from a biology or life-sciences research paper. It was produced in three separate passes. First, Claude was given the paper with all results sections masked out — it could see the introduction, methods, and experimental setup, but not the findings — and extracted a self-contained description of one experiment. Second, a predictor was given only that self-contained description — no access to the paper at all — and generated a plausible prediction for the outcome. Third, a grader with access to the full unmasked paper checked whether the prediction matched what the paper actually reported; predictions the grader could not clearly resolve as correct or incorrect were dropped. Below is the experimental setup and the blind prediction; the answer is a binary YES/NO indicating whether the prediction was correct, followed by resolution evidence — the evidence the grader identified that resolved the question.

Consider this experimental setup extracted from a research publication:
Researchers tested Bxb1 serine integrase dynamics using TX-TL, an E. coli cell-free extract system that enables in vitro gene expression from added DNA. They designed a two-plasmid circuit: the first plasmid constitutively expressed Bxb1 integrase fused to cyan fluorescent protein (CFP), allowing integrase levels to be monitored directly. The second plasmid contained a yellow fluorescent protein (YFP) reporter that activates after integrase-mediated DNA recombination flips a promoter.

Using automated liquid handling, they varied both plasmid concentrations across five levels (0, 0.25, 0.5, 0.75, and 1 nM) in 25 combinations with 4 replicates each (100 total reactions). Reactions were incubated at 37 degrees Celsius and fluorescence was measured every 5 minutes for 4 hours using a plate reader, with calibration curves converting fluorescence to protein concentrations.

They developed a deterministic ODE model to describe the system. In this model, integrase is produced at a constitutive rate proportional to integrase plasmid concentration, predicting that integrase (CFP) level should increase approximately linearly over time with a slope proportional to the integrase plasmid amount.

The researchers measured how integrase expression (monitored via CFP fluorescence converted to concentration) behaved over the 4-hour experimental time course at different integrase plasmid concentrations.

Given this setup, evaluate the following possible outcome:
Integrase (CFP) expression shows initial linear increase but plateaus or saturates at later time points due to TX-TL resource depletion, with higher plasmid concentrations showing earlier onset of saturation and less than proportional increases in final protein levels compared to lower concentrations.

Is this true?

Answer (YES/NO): NO